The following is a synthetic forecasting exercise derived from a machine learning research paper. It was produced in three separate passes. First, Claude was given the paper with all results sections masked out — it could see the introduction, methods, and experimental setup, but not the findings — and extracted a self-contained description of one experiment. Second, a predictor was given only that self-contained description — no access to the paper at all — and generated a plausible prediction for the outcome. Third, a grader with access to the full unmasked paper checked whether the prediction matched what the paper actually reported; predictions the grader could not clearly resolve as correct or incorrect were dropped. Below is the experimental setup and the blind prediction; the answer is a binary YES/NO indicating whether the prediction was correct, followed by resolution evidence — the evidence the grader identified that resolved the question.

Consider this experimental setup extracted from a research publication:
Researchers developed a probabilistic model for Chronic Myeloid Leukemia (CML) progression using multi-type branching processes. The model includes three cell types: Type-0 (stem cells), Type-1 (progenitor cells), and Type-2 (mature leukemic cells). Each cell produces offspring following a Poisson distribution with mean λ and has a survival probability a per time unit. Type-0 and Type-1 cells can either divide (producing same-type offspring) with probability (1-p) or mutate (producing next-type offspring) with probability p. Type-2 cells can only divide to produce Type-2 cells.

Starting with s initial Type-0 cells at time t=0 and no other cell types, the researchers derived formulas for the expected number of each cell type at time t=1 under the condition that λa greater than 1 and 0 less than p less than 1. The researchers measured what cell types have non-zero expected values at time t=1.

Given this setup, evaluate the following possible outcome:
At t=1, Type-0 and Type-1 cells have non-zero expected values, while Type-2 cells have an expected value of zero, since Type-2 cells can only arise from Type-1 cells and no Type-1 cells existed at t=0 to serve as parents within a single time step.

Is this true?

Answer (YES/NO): YES